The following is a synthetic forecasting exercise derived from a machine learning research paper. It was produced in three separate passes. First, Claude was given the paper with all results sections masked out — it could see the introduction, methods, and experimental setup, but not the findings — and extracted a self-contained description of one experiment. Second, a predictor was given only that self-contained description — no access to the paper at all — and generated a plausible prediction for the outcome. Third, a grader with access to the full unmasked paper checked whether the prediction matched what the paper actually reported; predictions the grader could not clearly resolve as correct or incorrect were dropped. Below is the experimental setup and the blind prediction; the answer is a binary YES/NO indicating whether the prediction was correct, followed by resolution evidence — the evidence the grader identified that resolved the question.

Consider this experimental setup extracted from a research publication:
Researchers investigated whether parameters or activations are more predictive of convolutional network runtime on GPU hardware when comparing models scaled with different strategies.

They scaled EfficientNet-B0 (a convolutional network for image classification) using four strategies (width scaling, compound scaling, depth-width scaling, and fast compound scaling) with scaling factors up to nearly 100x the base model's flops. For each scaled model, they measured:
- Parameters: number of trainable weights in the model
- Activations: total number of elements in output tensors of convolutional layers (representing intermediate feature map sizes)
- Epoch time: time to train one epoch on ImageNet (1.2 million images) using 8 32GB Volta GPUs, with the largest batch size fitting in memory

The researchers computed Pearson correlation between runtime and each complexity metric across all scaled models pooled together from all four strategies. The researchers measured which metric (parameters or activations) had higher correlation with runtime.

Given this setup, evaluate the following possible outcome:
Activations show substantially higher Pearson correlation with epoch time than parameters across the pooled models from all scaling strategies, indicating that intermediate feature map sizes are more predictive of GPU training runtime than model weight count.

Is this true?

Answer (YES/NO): YES